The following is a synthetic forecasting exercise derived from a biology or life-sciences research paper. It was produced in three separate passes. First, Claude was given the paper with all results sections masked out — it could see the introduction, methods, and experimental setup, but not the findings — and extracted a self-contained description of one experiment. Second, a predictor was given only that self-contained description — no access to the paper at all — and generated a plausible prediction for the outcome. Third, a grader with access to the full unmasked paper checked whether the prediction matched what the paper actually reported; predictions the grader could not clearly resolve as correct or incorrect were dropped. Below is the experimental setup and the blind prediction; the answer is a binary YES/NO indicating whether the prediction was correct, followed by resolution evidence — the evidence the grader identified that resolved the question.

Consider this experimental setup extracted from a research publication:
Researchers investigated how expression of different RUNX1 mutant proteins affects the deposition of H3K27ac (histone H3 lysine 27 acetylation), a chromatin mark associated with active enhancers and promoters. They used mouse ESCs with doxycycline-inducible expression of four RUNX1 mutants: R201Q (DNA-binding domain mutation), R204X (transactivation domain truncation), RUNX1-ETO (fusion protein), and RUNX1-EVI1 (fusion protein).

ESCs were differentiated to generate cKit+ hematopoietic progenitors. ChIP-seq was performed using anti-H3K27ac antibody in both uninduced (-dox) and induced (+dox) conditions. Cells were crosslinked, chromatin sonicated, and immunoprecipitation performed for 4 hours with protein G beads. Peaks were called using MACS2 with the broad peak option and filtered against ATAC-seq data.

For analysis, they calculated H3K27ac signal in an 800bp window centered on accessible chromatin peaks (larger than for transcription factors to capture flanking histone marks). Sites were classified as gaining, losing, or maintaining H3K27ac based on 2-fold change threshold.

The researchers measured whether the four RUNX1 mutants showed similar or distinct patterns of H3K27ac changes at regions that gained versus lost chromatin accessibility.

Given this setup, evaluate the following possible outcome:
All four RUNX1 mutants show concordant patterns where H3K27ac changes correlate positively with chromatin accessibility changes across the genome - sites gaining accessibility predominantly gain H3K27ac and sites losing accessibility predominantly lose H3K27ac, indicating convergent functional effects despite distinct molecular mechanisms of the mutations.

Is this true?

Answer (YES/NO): NO